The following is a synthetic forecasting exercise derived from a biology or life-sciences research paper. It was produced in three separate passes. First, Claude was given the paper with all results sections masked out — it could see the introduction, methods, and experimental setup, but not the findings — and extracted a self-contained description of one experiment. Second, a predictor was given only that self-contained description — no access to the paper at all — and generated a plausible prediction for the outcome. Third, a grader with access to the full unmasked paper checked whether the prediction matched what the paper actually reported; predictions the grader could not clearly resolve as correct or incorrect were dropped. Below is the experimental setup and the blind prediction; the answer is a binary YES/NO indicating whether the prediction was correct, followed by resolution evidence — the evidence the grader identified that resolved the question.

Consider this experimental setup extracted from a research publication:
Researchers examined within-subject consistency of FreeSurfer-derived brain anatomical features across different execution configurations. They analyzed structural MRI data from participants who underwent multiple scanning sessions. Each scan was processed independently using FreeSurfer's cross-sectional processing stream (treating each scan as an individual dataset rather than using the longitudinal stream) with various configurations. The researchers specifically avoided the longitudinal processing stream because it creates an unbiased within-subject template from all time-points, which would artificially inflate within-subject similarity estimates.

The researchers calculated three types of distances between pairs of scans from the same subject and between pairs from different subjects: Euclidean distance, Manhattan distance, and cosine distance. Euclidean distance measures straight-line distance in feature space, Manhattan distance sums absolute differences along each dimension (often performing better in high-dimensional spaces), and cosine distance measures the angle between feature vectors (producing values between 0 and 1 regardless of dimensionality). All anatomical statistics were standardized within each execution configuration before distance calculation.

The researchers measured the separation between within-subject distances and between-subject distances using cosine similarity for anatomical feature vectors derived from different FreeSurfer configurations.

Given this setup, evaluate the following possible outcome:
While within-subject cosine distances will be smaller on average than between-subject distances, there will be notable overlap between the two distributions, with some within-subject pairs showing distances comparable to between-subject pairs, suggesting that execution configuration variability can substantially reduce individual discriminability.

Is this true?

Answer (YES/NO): NO